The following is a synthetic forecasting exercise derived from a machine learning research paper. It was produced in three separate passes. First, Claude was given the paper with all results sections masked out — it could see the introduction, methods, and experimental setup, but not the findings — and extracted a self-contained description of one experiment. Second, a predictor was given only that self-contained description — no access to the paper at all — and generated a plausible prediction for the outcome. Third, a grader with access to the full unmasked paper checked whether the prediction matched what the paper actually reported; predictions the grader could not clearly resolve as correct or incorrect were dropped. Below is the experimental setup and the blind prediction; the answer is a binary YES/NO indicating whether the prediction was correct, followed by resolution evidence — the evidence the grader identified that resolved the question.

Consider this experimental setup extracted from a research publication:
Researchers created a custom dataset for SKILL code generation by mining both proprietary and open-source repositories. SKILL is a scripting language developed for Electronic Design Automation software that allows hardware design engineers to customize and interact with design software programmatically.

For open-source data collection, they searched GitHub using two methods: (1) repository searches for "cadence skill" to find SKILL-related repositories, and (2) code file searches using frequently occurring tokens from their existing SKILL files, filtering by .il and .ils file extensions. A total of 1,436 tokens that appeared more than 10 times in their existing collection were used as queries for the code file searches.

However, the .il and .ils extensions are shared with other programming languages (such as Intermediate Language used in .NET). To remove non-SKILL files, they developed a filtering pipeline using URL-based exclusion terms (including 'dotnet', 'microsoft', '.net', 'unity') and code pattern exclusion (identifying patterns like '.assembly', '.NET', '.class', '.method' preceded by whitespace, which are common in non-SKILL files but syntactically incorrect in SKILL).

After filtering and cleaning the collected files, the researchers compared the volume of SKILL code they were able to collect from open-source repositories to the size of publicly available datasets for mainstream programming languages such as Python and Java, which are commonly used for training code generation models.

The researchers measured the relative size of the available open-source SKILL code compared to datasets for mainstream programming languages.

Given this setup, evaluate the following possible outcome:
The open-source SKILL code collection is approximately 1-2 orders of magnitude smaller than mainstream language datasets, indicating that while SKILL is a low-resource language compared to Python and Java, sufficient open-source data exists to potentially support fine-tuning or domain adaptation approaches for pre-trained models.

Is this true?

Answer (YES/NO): NO